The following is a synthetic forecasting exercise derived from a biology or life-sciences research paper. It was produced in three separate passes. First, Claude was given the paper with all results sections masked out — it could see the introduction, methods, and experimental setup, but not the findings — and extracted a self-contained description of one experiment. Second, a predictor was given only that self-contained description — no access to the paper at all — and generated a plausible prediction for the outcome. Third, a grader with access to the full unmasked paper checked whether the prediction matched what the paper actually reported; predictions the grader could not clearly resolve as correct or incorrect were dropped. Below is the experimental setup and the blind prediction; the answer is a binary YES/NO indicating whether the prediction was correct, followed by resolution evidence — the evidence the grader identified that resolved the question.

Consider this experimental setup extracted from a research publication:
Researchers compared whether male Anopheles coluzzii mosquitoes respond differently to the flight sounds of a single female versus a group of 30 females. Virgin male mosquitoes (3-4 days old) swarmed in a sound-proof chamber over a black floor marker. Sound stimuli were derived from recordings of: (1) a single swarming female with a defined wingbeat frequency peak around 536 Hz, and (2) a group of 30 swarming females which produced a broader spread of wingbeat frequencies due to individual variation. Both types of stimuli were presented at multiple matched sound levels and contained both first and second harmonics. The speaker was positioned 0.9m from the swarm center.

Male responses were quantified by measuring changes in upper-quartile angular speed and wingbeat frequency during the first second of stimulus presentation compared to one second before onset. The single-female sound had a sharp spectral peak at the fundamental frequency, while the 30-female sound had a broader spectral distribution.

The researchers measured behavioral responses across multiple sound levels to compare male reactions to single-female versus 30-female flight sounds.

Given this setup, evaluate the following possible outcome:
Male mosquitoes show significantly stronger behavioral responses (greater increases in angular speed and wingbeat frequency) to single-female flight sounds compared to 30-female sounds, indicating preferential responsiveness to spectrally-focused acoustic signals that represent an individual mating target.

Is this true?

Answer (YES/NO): NO